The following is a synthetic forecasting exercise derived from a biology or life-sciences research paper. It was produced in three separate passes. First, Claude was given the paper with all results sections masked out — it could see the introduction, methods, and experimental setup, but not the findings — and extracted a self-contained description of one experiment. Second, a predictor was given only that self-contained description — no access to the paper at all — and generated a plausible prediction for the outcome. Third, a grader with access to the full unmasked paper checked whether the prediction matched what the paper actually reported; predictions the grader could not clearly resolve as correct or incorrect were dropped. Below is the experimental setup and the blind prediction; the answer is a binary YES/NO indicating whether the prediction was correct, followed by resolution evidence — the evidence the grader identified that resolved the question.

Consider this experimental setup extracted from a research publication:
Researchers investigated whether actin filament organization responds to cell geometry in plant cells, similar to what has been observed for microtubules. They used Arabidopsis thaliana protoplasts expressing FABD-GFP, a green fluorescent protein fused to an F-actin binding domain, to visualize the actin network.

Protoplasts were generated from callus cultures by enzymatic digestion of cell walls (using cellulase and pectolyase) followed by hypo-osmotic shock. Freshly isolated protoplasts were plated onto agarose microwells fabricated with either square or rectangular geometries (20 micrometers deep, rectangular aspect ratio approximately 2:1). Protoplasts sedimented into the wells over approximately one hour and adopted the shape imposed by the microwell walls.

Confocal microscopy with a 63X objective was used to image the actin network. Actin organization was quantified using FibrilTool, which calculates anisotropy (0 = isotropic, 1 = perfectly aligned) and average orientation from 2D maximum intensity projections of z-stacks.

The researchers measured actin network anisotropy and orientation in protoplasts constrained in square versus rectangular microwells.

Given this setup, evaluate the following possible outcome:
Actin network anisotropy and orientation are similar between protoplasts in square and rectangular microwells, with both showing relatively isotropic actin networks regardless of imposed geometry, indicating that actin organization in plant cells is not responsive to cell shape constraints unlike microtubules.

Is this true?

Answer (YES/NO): NO